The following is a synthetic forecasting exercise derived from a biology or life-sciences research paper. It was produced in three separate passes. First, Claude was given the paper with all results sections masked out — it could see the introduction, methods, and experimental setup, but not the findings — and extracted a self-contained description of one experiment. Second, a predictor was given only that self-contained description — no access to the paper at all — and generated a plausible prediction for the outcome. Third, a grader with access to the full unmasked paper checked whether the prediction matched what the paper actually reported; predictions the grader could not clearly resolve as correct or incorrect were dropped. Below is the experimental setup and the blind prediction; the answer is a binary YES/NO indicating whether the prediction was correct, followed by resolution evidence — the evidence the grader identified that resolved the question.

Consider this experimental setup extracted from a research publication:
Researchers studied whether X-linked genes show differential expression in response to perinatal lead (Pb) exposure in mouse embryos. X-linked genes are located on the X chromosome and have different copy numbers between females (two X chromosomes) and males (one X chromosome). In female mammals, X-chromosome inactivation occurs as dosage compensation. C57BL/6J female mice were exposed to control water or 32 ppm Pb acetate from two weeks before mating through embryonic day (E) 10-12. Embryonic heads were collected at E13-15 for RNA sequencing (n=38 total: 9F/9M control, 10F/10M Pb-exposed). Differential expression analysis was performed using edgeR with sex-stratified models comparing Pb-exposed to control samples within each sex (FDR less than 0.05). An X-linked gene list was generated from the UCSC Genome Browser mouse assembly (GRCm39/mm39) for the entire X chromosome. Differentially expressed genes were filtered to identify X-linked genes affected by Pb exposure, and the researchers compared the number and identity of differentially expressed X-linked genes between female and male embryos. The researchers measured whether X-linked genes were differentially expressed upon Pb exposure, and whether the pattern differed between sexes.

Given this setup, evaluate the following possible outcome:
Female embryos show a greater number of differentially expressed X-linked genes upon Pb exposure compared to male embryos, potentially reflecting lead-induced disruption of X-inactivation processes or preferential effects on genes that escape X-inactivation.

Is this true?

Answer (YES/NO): YES